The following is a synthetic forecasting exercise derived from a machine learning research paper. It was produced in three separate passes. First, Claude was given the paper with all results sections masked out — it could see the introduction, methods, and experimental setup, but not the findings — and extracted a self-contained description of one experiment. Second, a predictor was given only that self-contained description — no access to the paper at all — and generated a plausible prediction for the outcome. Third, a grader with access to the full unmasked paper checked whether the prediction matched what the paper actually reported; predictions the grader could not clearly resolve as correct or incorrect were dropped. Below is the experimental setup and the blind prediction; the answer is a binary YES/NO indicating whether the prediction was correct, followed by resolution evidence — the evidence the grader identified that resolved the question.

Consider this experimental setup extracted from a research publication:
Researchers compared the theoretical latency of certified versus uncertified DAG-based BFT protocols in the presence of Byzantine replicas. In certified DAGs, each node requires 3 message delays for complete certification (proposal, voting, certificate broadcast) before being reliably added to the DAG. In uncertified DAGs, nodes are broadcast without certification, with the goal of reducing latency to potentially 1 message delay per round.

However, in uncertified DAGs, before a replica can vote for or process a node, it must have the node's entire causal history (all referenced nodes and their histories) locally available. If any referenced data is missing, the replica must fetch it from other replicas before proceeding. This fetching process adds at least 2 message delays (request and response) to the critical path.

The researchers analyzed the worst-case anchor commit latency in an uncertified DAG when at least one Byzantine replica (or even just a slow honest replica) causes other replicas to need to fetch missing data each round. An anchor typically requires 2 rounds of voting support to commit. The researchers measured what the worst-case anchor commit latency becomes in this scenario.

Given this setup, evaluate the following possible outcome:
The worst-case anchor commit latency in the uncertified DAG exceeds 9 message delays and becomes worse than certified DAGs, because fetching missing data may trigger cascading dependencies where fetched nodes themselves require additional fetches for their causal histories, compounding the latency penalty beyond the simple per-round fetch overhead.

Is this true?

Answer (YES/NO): NO